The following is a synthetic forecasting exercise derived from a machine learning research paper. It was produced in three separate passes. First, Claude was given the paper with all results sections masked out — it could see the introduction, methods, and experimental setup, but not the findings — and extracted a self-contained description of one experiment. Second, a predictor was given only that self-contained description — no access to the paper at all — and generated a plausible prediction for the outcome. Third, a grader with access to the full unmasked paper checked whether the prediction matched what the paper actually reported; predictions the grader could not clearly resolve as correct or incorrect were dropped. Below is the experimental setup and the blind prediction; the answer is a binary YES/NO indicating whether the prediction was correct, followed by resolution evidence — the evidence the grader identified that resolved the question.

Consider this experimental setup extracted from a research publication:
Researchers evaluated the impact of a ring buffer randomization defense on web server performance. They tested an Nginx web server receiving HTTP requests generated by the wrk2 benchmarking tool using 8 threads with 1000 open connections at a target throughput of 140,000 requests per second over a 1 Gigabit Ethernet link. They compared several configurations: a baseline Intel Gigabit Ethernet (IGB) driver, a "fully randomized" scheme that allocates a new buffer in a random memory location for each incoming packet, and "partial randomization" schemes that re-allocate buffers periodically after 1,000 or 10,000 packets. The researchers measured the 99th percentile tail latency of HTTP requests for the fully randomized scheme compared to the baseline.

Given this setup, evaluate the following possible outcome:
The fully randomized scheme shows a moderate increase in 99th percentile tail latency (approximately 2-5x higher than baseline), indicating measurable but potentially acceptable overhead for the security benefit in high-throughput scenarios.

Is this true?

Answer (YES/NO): NO